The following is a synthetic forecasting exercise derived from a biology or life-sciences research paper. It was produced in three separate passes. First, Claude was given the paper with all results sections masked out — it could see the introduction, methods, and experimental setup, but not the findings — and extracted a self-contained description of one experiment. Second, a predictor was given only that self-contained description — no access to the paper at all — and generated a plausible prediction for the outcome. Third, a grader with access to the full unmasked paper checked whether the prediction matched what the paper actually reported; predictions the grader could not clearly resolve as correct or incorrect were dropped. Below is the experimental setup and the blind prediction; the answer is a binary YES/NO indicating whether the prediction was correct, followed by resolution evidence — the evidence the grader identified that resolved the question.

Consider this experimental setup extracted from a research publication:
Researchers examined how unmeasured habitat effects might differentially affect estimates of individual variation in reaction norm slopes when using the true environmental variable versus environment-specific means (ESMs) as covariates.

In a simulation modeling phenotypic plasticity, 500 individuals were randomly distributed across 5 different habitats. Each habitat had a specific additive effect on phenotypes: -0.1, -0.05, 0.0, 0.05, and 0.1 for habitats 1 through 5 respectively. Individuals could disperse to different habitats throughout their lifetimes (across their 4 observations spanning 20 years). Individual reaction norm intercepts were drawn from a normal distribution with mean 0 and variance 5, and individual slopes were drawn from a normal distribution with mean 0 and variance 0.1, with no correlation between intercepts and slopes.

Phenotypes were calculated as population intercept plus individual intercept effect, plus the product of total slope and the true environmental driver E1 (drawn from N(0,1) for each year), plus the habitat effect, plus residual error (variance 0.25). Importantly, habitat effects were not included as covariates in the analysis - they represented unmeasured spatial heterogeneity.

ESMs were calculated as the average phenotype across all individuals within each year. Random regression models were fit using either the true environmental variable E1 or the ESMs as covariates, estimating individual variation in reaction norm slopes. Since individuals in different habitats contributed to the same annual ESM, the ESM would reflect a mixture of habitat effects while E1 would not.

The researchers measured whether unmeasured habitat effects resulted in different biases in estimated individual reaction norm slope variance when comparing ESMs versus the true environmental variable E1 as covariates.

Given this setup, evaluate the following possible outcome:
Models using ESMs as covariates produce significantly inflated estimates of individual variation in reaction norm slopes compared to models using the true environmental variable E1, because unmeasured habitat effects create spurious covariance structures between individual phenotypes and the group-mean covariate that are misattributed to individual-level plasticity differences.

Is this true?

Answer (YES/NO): NO